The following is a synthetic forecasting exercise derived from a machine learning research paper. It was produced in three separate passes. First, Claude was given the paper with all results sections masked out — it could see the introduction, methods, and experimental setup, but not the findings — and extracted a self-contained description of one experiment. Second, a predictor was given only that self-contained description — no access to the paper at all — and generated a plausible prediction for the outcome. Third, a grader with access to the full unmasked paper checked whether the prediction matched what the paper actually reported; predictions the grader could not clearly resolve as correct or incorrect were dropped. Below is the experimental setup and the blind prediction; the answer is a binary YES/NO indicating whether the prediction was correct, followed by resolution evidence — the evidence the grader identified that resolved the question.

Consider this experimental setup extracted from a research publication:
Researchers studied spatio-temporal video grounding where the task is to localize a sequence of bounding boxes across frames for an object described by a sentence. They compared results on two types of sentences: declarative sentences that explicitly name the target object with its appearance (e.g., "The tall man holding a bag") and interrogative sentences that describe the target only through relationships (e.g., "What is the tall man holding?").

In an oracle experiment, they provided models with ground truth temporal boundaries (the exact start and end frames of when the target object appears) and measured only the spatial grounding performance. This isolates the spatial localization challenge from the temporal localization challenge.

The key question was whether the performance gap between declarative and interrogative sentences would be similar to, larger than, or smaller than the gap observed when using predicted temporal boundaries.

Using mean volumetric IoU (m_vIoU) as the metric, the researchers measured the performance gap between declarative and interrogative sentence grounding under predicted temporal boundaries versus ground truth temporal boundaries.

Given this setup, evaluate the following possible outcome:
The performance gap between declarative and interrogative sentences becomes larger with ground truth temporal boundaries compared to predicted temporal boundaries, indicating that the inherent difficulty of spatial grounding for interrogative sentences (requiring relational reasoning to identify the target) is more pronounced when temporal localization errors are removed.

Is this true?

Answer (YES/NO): YES